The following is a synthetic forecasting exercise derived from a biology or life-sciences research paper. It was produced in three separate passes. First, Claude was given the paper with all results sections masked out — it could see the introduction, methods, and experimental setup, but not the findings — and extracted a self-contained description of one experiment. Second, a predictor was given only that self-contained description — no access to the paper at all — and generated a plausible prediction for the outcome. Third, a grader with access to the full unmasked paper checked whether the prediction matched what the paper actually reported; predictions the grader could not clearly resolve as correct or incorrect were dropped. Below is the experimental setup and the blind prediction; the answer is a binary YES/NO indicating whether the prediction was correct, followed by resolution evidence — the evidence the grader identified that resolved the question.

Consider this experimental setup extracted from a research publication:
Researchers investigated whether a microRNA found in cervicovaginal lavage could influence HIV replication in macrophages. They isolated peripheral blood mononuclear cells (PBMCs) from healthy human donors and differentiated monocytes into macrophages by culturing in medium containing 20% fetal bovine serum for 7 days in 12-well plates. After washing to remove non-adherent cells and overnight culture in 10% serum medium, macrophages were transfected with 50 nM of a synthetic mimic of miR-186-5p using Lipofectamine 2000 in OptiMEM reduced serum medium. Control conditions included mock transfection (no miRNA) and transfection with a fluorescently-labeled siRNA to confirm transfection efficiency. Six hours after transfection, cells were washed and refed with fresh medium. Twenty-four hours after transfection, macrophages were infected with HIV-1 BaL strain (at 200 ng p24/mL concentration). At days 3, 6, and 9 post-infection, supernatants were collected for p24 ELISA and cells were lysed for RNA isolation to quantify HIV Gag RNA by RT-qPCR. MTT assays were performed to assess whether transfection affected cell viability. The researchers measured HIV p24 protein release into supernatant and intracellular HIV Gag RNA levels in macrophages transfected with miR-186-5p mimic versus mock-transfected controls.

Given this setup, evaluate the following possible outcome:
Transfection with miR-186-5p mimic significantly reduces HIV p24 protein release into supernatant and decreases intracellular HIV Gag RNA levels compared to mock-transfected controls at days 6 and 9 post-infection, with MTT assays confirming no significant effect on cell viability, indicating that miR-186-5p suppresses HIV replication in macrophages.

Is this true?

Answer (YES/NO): NO